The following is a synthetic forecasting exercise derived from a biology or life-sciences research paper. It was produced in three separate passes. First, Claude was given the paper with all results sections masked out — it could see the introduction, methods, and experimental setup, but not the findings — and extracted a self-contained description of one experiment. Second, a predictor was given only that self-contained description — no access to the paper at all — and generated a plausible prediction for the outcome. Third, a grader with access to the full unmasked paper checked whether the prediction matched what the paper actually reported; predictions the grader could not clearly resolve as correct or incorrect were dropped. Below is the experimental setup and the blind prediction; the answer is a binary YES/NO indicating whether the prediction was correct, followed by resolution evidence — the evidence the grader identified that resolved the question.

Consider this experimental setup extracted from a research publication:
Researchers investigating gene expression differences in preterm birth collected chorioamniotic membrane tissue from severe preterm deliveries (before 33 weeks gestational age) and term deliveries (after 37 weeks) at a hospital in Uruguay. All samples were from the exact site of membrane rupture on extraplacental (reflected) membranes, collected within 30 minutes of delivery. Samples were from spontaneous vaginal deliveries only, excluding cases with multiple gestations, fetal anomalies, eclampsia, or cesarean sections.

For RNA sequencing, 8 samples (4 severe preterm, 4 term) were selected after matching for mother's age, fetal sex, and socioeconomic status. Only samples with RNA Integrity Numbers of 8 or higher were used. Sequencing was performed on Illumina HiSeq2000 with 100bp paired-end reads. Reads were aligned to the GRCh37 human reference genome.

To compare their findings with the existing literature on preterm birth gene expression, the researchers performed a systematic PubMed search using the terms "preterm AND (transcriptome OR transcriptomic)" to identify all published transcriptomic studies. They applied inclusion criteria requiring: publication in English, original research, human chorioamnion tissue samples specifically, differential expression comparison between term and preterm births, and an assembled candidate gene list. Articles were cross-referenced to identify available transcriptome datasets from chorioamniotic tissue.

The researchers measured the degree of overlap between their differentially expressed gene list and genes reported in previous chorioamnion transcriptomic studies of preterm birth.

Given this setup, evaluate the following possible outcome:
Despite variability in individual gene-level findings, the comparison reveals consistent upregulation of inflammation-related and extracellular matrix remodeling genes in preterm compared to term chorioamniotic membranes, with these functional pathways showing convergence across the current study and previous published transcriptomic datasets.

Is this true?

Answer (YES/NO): NO